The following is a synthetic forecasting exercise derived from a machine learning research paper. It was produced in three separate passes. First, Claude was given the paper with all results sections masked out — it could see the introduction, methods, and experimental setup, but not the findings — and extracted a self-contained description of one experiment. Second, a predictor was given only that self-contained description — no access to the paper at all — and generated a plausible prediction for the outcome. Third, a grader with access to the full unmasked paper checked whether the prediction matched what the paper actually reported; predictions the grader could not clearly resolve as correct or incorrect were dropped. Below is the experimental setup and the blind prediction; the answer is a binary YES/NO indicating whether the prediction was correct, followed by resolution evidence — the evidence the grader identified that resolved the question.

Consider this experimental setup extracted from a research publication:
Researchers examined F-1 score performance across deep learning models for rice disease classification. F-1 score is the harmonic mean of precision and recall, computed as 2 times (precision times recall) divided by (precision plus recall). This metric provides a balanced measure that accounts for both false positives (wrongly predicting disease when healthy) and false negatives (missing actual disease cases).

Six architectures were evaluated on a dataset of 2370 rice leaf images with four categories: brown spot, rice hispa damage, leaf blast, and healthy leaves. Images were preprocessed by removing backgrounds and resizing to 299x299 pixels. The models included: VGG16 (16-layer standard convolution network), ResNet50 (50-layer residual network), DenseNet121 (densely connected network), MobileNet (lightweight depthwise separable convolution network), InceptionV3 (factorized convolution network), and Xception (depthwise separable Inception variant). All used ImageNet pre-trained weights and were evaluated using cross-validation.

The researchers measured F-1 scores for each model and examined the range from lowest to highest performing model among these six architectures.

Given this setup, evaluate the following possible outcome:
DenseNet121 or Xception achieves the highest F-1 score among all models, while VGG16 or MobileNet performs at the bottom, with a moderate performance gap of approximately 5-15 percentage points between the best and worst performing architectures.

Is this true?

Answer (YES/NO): NO